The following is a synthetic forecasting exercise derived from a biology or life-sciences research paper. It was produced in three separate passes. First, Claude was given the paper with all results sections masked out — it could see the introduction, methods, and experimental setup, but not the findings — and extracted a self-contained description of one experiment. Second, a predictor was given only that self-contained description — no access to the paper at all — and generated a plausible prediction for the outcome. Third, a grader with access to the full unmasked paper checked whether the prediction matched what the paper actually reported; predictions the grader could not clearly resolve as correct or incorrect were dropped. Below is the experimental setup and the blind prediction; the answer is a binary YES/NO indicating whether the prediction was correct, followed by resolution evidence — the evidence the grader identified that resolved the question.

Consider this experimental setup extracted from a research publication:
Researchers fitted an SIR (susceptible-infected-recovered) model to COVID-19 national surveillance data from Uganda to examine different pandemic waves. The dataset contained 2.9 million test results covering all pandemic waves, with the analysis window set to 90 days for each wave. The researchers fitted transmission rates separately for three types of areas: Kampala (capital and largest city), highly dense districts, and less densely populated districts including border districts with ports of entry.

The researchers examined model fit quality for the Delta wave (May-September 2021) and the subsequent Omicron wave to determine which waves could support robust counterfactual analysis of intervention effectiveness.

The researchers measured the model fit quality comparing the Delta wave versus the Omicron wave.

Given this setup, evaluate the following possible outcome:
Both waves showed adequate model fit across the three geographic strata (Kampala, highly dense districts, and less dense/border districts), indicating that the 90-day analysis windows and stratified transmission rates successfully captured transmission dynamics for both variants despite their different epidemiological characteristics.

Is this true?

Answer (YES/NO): NO